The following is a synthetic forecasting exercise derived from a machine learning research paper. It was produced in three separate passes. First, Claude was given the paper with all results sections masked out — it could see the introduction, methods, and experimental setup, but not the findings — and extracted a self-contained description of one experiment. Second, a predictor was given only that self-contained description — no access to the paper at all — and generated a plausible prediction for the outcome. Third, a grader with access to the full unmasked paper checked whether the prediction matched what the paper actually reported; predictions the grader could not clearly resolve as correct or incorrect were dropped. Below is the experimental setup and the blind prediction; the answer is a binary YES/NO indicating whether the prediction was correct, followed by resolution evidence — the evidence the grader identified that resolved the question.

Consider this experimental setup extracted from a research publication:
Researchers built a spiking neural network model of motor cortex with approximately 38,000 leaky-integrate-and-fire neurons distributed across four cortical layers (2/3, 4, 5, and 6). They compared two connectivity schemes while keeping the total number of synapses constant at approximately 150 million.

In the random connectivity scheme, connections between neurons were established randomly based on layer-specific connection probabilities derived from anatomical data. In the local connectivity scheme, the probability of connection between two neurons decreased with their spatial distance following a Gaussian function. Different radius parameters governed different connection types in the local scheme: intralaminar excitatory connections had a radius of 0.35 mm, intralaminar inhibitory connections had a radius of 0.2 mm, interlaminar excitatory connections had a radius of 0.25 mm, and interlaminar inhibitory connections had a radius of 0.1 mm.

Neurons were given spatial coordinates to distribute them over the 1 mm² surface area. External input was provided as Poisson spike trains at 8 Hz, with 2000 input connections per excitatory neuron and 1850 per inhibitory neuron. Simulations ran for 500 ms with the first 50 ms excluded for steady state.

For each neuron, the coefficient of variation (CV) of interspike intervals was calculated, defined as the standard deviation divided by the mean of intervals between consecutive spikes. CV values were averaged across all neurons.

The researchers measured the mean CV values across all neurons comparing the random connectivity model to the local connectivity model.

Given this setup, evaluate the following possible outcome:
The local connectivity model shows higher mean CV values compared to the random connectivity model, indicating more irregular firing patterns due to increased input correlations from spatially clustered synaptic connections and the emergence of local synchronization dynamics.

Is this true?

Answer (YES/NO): NO